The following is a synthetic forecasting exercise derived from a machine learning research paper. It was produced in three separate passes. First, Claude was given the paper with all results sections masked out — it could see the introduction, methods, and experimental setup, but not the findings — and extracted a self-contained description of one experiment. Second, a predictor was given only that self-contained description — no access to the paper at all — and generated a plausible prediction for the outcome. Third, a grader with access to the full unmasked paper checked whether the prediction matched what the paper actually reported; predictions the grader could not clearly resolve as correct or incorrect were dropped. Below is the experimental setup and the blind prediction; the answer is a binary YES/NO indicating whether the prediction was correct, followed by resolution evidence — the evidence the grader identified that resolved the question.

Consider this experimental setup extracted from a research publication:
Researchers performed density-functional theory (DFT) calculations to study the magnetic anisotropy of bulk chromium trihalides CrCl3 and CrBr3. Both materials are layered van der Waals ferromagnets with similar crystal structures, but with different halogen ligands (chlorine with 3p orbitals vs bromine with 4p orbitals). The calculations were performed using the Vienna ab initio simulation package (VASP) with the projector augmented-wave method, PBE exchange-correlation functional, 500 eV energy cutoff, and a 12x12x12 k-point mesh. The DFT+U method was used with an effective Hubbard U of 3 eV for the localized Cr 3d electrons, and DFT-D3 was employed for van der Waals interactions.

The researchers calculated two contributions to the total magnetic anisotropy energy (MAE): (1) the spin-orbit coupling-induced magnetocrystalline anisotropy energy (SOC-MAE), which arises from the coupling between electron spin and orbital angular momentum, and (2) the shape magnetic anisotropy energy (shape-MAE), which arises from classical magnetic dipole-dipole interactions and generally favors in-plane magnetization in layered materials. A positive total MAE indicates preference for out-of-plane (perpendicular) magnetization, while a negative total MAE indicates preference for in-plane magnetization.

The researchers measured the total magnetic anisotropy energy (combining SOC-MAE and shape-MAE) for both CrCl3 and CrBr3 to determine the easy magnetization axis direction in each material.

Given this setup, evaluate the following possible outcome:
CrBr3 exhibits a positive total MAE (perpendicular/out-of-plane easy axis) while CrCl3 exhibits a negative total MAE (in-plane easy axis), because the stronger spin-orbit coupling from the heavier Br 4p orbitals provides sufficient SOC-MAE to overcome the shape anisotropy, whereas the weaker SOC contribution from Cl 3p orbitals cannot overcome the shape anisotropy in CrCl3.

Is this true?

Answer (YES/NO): YES